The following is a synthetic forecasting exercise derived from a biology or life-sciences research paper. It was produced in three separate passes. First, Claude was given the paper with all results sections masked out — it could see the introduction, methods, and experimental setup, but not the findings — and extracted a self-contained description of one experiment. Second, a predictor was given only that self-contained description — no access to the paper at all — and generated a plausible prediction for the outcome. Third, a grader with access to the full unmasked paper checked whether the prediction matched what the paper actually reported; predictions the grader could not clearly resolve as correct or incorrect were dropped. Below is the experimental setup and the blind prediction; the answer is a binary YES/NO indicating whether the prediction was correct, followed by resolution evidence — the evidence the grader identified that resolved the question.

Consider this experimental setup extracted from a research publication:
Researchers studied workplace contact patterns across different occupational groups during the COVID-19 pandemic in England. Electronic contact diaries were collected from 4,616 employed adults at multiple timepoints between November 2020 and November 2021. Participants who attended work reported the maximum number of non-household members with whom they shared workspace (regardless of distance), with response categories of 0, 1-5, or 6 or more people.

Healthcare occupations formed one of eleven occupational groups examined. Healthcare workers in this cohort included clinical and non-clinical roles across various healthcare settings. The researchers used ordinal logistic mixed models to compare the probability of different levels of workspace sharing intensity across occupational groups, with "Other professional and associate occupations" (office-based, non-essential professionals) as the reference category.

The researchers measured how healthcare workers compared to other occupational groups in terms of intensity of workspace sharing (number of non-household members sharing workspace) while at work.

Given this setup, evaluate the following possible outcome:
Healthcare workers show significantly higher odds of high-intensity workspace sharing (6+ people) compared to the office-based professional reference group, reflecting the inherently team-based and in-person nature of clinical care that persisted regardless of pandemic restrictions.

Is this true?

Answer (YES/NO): YES